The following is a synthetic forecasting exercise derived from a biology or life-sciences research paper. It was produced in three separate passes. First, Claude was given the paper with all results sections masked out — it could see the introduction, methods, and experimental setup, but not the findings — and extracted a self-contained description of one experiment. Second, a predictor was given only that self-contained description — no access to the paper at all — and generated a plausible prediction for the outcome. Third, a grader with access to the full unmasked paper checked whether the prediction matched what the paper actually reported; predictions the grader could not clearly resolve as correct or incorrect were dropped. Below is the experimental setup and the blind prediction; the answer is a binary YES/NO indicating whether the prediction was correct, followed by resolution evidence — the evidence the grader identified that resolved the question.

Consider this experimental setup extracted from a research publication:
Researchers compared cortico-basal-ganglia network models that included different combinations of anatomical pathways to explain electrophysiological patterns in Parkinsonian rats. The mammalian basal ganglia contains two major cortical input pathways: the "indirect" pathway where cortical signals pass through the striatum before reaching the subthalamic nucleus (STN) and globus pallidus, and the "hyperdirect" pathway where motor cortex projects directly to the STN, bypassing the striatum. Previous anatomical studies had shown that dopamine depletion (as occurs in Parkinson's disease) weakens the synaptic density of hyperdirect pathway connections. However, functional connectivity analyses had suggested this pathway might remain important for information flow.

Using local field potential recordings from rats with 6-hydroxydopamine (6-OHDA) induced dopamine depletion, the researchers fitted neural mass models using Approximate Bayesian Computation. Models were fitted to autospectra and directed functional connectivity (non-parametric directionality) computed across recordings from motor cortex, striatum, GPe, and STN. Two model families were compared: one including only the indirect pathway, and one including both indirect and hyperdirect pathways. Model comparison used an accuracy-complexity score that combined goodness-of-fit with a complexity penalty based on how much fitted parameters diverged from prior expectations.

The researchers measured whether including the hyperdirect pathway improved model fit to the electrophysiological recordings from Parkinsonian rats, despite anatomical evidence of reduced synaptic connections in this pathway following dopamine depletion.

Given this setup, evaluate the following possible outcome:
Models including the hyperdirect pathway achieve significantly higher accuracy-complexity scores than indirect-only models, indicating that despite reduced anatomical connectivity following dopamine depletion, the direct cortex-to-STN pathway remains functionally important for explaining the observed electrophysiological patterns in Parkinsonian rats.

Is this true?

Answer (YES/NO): NO